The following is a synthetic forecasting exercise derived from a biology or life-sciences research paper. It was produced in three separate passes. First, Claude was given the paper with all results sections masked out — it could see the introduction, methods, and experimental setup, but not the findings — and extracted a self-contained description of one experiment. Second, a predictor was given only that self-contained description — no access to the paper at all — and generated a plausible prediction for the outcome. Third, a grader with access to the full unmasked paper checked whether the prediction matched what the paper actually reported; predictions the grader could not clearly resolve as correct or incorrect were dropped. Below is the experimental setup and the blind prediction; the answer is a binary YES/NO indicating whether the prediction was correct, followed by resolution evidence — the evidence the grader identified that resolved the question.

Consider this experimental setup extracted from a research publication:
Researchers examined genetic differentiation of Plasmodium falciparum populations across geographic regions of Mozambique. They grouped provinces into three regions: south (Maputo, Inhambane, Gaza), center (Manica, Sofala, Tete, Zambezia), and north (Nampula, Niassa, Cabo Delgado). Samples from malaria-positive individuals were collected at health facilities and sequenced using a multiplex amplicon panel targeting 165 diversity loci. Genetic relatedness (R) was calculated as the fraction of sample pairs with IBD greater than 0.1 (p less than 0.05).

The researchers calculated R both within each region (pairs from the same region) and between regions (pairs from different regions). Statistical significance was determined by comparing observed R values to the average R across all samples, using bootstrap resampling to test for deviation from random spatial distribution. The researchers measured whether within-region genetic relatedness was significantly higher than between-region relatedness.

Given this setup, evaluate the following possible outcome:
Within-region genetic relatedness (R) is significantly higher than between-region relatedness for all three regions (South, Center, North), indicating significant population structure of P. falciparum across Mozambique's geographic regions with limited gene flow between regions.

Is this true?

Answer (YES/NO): NO